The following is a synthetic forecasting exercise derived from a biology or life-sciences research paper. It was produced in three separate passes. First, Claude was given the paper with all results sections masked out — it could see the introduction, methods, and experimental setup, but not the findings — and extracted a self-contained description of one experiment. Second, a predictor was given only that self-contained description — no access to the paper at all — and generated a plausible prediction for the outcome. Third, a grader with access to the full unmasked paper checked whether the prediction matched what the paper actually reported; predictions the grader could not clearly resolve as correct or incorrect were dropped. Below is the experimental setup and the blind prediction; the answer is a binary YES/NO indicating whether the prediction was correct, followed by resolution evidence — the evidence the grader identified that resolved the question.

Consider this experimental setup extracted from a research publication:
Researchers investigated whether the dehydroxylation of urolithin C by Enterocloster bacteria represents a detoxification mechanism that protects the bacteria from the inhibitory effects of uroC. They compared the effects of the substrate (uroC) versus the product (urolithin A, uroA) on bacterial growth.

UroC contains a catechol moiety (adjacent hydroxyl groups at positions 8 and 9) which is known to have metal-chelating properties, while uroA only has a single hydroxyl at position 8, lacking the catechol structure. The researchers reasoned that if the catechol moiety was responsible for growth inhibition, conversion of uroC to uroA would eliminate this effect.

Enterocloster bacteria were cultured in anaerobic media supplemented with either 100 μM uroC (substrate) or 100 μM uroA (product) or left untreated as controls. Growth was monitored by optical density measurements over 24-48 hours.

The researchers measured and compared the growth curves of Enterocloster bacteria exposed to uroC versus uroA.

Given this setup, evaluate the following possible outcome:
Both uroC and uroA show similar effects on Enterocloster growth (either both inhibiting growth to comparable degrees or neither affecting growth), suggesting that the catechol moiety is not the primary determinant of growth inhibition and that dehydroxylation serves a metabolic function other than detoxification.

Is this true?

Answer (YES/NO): NO